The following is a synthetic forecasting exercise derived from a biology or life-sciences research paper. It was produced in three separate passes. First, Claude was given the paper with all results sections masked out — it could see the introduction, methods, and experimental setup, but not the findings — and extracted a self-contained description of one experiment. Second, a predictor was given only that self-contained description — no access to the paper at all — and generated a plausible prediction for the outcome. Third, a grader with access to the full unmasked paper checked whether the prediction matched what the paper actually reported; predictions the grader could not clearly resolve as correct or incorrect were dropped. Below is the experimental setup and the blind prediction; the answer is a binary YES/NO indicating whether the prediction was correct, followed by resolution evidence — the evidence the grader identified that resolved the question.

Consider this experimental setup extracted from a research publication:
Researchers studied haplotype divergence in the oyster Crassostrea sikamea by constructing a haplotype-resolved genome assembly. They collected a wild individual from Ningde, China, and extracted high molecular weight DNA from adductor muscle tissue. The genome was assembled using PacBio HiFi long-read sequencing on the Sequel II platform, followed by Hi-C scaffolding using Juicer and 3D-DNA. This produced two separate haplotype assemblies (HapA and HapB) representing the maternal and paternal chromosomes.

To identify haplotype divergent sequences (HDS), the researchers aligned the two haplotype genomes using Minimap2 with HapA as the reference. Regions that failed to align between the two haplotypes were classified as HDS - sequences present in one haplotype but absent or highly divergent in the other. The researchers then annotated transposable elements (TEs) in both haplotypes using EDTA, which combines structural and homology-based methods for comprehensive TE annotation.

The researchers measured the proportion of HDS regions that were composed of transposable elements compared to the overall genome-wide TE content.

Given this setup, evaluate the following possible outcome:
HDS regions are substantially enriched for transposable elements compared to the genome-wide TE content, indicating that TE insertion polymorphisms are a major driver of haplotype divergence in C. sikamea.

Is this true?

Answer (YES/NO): YES